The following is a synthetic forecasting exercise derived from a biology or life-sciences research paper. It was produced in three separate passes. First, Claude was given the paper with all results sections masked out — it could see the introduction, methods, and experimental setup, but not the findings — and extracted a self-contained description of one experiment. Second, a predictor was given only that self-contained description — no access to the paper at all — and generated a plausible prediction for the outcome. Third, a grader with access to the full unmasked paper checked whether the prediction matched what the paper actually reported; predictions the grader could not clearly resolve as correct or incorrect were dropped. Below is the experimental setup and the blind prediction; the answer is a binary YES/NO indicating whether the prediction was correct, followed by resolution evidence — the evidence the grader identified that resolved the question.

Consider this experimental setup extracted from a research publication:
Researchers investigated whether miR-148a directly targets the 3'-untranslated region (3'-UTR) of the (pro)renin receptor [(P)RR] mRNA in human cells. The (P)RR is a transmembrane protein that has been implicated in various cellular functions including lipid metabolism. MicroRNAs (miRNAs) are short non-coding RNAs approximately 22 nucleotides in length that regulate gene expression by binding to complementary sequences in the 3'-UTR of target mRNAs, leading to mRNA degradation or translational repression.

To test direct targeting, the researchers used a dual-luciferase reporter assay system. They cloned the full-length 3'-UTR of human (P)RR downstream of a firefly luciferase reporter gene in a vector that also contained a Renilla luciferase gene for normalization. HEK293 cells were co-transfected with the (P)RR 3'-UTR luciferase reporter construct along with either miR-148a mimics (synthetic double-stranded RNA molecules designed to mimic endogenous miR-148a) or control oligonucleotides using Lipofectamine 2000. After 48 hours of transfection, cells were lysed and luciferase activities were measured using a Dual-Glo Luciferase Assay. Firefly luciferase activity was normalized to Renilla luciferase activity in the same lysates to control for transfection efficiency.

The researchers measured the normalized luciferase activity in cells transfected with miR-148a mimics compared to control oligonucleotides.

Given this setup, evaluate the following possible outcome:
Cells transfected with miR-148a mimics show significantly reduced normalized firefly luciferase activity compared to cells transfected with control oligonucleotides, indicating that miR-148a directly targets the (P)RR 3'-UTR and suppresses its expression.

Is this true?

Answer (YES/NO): YES